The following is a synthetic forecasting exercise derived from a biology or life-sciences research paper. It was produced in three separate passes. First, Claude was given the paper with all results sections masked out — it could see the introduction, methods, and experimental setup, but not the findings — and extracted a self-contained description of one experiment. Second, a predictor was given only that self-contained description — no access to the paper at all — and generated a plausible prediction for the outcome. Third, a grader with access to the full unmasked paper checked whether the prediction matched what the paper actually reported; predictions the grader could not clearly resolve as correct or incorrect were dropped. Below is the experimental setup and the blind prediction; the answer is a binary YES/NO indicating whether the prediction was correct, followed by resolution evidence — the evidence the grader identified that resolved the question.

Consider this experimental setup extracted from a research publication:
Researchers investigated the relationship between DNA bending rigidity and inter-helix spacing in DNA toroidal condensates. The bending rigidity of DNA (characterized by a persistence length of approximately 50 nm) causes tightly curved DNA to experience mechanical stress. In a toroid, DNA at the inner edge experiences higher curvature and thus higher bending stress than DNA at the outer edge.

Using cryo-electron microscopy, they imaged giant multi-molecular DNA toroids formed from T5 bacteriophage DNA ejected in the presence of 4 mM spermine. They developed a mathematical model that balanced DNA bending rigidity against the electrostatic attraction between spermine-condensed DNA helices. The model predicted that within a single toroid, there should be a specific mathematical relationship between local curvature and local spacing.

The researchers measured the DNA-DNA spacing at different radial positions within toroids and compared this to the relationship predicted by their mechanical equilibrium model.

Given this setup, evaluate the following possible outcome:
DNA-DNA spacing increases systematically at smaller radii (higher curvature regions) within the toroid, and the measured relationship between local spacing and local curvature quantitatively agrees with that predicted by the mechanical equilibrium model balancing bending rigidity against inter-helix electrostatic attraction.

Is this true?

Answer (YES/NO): YES